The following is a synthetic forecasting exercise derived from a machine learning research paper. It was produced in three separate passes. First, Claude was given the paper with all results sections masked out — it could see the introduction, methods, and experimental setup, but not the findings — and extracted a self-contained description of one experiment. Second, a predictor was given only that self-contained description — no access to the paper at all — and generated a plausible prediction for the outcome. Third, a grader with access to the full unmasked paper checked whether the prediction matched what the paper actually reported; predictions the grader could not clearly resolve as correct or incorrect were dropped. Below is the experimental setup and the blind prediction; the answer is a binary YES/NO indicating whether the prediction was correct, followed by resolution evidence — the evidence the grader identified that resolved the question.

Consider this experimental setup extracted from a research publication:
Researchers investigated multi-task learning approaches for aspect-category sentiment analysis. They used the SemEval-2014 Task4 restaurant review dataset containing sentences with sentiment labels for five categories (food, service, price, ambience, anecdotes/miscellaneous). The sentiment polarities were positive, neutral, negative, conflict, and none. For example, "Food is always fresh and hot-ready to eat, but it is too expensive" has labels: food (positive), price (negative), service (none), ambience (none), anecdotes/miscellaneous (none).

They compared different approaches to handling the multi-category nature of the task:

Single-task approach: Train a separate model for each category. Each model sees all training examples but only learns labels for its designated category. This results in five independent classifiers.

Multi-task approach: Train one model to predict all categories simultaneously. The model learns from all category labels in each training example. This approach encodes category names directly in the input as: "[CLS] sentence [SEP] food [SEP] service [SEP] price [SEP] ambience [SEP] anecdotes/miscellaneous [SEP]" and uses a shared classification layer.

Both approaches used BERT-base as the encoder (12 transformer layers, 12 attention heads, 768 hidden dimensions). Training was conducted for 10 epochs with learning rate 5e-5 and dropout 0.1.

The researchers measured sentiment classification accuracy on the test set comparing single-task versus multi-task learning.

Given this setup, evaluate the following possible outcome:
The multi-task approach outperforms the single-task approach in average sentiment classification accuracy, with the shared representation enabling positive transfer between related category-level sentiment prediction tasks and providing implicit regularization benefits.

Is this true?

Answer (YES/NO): YES